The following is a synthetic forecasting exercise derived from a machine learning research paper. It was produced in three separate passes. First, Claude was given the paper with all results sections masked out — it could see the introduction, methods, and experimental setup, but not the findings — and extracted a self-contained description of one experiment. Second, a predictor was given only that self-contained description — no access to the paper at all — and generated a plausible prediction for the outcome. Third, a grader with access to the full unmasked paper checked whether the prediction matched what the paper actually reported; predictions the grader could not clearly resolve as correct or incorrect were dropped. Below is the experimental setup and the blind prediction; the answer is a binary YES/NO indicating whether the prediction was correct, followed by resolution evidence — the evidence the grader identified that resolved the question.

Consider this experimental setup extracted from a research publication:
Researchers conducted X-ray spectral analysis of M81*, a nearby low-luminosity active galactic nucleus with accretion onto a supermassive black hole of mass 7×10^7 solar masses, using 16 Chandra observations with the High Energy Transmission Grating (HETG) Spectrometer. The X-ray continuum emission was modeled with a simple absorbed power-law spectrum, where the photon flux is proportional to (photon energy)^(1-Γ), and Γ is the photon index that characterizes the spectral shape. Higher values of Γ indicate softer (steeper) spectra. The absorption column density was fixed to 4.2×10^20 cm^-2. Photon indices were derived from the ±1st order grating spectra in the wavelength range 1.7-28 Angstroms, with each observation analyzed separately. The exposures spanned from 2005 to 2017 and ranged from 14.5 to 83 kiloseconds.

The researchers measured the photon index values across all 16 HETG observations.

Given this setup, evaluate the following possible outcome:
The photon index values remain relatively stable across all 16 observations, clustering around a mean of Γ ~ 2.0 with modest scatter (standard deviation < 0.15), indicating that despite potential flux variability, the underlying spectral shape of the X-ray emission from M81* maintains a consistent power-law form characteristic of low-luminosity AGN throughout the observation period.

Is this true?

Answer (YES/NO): NO